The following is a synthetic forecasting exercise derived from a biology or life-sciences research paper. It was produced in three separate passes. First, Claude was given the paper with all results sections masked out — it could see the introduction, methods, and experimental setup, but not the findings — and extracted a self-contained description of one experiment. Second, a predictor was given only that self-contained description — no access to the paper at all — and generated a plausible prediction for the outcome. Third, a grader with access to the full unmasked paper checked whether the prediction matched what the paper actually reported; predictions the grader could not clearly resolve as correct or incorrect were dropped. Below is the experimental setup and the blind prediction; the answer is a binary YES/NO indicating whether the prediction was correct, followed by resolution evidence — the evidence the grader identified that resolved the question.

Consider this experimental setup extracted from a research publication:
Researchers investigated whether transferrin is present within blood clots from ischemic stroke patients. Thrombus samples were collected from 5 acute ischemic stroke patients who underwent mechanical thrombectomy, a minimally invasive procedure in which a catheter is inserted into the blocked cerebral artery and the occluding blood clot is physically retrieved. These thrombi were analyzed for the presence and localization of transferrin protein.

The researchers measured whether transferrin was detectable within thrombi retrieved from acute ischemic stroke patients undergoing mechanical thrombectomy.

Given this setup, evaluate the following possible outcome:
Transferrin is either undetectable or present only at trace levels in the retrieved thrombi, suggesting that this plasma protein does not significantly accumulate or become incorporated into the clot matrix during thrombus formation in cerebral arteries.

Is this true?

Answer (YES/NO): NO